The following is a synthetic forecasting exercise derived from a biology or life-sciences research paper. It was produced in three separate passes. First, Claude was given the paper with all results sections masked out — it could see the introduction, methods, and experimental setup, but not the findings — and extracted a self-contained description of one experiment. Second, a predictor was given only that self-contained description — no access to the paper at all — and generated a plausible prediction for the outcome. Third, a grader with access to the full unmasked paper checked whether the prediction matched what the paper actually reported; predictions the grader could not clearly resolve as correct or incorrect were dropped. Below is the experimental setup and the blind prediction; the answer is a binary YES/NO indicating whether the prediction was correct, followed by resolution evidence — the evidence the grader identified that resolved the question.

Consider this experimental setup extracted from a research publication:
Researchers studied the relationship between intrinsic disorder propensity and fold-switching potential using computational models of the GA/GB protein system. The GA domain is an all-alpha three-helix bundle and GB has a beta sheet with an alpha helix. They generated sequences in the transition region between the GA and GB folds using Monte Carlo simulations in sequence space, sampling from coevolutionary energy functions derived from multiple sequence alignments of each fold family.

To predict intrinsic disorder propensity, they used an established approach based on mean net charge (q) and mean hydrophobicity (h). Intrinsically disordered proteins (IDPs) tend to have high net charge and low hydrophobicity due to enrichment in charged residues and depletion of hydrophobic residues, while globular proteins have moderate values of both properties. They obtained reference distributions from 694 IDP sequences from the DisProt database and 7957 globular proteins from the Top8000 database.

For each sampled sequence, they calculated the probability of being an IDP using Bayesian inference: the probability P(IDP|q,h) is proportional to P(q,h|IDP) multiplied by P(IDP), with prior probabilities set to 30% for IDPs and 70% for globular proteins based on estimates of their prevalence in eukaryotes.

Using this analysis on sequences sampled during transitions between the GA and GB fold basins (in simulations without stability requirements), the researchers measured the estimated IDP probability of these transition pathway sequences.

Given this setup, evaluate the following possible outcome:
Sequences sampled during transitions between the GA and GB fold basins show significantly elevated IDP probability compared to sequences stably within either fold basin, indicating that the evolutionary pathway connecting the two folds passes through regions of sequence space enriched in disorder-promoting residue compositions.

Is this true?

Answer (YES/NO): YES